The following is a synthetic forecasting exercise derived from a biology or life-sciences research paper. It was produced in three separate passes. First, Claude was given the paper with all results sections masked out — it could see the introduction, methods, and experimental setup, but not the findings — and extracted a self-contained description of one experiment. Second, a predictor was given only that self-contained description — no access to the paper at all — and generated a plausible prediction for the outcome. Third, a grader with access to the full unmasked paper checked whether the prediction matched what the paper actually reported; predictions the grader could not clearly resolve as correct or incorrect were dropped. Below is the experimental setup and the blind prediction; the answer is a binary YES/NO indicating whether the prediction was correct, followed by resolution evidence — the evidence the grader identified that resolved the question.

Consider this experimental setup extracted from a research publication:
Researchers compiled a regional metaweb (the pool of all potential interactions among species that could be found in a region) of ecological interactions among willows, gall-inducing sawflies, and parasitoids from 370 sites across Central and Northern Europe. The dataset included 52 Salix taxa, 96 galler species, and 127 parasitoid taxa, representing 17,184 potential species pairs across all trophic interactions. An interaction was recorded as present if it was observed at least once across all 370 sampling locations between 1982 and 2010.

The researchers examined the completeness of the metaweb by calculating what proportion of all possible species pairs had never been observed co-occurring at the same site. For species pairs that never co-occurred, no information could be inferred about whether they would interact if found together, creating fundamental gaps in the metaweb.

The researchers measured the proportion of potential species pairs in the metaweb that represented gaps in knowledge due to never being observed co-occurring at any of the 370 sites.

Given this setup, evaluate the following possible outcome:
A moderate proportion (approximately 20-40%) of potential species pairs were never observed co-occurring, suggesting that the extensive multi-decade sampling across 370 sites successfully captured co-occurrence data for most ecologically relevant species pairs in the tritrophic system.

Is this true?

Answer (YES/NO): NO